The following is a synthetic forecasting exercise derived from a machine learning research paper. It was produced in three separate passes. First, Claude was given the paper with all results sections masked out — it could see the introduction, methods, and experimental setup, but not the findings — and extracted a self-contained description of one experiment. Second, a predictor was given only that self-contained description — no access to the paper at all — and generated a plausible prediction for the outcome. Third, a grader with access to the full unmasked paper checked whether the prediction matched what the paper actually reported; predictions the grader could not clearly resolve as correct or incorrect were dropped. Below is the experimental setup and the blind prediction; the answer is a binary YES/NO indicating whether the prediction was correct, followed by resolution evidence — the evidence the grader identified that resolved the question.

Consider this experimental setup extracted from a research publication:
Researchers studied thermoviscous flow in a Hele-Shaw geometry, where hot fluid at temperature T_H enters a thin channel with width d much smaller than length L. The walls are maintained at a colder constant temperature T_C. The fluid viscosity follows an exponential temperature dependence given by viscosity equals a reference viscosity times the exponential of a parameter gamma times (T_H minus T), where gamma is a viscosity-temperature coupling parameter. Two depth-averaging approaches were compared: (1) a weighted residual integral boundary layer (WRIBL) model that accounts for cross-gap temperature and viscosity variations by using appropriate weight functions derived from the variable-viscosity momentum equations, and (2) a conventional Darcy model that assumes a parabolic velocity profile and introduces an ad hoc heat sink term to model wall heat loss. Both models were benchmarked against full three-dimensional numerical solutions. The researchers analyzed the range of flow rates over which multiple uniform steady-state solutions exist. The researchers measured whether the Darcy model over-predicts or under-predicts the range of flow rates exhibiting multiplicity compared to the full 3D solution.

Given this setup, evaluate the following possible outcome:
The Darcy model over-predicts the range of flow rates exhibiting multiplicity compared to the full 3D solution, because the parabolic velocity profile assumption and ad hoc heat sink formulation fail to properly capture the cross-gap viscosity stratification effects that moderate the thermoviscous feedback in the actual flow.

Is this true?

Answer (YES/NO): YES